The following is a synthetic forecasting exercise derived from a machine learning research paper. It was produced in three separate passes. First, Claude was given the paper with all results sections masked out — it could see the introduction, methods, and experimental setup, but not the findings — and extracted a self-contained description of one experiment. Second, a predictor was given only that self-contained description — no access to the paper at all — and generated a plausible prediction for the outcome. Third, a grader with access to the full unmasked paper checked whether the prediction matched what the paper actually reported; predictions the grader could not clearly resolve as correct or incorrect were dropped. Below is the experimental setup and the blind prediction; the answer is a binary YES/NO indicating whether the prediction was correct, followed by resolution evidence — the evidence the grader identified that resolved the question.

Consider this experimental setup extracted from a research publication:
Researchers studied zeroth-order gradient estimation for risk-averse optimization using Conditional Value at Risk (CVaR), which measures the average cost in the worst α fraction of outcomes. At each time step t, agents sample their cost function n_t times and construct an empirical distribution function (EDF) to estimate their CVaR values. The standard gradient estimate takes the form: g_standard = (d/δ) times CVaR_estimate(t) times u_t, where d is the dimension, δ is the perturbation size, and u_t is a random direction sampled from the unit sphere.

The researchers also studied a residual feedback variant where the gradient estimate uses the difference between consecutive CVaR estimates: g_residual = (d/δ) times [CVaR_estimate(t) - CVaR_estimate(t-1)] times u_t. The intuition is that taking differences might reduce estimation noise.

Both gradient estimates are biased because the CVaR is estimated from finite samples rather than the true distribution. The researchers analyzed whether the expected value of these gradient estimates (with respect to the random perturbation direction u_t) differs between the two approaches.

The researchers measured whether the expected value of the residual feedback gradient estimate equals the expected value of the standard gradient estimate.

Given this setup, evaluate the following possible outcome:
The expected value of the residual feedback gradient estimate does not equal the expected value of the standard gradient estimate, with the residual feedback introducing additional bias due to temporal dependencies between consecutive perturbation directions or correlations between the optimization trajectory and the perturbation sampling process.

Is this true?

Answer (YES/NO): NO